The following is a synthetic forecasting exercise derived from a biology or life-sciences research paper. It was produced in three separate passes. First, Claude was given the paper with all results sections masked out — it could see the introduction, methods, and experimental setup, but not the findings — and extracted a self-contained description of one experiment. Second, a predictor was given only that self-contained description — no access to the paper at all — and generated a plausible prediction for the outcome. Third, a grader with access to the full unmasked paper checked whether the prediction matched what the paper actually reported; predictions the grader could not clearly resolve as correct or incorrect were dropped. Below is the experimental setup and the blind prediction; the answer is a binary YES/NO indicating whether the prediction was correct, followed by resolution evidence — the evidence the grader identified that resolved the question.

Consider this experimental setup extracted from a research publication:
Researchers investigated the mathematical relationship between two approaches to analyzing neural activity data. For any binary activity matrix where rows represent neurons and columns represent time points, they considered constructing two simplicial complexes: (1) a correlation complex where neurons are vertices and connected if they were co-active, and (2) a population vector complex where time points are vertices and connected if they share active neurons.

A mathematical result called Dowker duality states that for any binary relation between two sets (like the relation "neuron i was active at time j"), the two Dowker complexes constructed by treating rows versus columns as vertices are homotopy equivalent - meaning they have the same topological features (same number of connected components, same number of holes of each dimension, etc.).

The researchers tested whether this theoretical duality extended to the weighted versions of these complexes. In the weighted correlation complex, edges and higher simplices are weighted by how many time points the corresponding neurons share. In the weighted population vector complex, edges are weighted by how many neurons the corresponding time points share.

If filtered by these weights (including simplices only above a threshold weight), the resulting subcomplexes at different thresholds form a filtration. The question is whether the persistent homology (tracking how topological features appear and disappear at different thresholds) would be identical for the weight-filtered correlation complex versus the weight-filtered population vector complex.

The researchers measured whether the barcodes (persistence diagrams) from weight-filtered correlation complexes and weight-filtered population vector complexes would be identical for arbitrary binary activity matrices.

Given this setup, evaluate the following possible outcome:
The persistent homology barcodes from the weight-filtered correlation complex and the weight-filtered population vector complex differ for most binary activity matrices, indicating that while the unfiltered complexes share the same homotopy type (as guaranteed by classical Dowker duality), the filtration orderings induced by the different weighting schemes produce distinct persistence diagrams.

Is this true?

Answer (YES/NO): YES